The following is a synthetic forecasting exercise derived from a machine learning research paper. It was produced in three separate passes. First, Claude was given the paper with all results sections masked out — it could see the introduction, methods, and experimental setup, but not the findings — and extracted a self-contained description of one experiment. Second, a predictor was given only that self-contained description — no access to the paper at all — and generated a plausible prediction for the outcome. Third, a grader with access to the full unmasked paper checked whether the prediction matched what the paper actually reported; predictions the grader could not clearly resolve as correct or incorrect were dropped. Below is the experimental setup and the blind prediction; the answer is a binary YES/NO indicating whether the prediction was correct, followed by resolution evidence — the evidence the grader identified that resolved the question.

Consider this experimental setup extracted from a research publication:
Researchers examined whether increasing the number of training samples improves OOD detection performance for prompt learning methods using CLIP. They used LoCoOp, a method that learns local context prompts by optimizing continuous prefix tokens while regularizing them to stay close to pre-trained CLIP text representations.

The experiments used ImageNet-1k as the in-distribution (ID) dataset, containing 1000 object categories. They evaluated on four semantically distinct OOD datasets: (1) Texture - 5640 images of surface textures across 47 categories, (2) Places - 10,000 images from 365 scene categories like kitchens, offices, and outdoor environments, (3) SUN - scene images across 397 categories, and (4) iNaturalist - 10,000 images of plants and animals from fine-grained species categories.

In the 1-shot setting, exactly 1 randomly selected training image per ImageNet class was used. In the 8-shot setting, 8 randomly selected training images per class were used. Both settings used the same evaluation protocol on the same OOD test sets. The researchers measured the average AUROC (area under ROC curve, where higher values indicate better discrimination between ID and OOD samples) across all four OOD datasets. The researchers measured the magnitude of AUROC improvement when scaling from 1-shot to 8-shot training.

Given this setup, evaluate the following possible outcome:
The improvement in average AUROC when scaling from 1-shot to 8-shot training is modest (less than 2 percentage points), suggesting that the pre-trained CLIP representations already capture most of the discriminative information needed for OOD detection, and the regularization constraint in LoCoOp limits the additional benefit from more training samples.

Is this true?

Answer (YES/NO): YES